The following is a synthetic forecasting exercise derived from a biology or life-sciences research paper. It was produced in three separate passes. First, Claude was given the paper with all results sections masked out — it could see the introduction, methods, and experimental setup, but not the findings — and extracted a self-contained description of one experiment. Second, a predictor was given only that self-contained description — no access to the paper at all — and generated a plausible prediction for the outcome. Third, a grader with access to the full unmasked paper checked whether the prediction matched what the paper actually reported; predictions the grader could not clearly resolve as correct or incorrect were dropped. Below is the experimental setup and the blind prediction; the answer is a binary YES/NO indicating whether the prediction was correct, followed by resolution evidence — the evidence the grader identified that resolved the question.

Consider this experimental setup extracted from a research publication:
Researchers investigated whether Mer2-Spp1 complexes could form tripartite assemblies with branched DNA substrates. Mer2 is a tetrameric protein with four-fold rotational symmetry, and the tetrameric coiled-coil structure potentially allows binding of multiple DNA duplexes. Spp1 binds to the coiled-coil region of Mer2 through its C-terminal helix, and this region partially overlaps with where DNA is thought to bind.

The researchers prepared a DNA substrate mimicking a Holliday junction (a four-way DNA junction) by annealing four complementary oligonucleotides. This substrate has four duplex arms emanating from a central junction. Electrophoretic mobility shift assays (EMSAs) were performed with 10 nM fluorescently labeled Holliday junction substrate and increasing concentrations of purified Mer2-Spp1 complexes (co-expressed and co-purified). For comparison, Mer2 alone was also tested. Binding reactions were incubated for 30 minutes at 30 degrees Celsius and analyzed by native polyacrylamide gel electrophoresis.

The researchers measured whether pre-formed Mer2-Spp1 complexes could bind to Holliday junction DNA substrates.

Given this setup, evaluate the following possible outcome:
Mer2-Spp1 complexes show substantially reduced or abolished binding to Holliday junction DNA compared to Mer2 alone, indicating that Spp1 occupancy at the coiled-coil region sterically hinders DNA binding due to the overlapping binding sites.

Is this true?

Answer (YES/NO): NO